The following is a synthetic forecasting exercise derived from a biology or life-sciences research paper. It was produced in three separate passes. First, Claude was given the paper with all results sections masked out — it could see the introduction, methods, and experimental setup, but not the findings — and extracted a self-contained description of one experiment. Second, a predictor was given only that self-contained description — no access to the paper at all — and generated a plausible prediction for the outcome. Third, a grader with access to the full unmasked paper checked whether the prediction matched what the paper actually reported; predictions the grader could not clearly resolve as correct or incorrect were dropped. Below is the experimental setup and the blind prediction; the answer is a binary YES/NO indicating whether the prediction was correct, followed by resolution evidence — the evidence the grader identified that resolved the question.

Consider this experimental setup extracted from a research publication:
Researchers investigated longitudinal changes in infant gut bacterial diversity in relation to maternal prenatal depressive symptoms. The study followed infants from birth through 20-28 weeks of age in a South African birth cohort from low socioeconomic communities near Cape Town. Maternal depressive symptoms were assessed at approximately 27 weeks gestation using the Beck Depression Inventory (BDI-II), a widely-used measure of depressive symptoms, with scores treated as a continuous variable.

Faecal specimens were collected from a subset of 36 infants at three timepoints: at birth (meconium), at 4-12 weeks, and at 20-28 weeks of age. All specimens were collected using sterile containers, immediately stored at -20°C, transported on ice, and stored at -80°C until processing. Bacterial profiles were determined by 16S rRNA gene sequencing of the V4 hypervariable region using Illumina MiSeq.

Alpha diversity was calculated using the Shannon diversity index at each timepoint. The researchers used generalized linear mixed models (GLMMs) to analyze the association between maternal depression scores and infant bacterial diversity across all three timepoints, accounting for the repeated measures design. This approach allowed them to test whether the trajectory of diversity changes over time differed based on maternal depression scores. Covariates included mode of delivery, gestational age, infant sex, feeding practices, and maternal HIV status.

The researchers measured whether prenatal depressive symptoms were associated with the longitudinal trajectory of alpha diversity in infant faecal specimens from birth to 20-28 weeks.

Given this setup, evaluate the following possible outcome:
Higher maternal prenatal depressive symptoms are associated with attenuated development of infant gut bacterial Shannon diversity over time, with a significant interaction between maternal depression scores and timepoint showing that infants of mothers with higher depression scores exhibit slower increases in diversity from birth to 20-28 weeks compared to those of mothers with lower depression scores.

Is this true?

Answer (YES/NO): NO